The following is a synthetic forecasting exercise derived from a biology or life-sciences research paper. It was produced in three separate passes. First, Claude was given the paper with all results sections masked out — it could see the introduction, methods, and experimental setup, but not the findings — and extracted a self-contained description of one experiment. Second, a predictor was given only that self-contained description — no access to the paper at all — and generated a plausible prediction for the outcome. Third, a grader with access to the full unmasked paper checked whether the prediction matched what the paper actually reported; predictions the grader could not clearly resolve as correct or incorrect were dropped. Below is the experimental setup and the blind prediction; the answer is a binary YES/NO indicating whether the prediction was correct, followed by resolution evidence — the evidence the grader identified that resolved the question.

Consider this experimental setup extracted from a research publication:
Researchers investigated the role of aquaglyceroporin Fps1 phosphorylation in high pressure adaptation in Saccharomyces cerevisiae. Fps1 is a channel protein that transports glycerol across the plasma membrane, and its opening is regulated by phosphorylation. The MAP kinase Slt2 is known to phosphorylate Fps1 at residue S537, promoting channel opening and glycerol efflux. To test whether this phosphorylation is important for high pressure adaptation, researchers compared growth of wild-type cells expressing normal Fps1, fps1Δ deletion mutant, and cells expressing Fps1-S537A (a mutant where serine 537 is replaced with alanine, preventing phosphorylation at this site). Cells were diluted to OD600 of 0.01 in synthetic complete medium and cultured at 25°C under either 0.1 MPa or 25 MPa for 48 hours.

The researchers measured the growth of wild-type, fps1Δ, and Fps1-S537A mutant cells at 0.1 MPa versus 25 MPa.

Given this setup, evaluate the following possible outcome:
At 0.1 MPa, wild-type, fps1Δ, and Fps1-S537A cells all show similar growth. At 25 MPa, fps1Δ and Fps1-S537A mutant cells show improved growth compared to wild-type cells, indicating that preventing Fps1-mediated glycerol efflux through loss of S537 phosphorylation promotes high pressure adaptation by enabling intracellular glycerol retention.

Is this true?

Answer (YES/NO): NO